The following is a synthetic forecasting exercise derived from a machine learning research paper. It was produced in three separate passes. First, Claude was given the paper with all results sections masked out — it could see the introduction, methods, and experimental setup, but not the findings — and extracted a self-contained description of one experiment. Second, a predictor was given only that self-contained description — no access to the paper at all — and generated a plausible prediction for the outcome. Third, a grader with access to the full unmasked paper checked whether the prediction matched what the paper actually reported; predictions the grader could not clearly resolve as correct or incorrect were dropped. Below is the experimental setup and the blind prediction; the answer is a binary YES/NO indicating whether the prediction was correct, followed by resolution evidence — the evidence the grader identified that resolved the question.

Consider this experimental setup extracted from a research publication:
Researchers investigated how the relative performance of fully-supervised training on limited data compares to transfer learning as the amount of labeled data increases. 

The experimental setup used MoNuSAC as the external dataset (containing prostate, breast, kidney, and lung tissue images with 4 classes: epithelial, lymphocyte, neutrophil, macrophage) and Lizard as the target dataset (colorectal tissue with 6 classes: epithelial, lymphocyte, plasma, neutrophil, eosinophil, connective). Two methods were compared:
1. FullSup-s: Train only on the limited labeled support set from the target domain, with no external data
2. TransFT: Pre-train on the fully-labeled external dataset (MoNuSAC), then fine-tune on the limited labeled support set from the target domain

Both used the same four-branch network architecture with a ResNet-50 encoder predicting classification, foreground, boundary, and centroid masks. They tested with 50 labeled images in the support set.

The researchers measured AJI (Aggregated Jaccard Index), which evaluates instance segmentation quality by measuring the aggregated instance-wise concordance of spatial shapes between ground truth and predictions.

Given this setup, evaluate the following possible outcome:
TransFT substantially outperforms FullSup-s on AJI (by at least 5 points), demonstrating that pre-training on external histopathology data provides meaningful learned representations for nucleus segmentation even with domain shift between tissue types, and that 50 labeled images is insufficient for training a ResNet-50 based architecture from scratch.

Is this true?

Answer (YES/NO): NO